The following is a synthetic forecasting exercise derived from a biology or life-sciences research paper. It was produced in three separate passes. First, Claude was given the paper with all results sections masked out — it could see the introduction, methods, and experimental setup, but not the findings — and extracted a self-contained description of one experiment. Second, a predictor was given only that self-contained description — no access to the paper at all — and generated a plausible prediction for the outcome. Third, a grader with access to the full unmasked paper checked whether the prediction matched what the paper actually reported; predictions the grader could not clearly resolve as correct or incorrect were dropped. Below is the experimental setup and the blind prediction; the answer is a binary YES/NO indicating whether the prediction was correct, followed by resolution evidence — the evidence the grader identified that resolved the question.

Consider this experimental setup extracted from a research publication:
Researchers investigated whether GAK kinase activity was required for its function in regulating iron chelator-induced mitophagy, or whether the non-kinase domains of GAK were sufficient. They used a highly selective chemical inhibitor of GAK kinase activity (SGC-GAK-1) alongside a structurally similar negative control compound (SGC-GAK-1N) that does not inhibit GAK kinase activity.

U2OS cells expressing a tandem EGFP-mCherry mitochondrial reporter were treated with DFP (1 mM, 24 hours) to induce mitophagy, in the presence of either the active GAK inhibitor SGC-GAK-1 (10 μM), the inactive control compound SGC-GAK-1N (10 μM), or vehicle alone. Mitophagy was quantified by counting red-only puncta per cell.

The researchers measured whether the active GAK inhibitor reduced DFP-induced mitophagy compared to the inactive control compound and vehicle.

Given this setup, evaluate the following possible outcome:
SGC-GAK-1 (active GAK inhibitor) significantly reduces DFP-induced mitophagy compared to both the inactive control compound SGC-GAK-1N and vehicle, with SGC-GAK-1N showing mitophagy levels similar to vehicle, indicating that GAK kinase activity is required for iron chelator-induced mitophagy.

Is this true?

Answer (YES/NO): YES